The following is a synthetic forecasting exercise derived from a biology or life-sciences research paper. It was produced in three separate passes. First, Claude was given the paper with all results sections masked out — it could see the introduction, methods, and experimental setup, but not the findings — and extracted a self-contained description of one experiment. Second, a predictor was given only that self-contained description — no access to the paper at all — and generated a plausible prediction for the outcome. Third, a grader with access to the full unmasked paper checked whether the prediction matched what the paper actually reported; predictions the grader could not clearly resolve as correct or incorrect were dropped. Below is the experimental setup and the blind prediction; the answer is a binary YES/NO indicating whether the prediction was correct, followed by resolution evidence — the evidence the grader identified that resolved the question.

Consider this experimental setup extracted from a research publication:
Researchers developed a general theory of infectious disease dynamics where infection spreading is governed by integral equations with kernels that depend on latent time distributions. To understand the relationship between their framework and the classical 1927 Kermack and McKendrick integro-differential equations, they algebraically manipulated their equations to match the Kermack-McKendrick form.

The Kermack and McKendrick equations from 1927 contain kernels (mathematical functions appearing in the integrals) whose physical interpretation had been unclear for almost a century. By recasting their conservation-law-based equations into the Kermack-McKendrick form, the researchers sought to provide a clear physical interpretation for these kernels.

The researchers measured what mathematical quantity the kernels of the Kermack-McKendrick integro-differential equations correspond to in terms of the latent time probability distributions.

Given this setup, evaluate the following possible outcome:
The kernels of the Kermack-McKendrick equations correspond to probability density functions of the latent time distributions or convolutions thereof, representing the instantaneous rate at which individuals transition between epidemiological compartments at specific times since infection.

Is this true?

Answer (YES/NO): NO